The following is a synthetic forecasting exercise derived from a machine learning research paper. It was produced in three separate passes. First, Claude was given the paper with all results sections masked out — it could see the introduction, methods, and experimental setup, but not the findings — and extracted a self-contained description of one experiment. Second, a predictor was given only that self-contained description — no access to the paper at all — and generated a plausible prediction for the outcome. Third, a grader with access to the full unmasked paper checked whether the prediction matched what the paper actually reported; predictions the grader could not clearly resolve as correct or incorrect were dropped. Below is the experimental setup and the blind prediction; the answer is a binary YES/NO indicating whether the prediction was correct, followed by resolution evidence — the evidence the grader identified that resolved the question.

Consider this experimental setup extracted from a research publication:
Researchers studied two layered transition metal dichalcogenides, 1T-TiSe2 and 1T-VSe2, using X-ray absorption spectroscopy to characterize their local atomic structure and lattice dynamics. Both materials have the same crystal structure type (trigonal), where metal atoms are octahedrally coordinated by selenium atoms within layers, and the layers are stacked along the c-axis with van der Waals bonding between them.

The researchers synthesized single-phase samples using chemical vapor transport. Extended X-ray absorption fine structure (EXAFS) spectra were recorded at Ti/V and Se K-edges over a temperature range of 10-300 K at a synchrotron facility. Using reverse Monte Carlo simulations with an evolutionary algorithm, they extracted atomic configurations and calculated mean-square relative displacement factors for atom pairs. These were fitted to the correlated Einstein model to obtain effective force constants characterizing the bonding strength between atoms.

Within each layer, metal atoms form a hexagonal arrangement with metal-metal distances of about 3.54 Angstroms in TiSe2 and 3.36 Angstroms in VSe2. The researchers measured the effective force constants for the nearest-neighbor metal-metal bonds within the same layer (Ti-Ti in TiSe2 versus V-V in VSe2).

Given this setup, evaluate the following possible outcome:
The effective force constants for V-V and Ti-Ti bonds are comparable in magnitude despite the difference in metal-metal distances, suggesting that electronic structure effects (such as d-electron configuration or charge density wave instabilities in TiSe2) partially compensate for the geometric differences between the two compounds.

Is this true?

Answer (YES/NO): NO